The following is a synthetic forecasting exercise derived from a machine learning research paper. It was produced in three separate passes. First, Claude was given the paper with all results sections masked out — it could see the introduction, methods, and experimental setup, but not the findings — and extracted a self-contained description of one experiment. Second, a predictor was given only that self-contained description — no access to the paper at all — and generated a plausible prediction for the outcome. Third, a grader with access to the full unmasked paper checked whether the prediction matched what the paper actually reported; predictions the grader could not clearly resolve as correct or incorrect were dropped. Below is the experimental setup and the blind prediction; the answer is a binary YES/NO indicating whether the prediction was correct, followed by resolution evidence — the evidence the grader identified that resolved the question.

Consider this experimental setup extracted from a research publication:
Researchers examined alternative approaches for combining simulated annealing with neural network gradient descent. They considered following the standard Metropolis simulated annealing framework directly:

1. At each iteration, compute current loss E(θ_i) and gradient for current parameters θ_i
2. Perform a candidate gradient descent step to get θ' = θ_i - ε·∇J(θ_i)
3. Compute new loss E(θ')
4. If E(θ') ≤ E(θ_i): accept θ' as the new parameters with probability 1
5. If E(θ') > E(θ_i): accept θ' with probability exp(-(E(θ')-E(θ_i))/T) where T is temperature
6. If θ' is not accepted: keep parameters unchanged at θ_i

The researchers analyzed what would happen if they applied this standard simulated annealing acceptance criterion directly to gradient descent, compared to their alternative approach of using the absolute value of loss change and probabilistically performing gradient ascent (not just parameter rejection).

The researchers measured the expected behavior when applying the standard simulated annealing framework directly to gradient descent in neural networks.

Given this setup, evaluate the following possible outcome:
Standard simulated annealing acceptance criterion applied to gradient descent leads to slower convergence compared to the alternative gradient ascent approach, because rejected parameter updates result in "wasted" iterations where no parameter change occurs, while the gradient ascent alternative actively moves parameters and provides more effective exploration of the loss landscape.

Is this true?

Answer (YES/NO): YES